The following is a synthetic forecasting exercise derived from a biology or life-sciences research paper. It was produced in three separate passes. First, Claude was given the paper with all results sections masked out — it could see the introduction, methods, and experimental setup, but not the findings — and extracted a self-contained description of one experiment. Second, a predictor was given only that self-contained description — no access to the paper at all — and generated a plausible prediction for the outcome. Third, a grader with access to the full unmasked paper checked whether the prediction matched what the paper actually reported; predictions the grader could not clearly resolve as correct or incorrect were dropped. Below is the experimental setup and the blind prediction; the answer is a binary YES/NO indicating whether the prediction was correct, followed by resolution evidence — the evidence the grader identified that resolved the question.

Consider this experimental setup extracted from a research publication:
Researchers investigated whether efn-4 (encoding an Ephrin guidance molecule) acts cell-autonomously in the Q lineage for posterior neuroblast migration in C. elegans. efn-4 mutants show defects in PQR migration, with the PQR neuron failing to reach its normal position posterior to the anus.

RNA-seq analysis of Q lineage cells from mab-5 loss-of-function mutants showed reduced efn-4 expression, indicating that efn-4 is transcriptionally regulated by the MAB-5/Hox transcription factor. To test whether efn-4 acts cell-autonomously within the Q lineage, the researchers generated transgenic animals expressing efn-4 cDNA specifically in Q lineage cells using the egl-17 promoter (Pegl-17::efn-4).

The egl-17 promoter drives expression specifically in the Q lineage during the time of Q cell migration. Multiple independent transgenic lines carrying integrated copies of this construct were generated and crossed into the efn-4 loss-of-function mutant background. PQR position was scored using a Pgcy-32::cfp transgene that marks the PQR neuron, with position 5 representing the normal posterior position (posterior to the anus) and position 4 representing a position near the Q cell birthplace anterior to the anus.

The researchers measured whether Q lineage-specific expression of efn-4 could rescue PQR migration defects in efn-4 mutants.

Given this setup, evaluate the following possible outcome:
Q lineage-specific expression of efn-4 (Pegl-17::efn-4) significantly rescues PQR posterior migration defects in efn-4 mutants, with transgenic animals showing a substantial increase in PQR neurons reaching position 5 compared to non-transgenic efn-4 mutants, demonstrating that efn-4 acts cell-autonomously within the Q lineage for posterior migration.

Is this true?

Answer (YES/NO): YES